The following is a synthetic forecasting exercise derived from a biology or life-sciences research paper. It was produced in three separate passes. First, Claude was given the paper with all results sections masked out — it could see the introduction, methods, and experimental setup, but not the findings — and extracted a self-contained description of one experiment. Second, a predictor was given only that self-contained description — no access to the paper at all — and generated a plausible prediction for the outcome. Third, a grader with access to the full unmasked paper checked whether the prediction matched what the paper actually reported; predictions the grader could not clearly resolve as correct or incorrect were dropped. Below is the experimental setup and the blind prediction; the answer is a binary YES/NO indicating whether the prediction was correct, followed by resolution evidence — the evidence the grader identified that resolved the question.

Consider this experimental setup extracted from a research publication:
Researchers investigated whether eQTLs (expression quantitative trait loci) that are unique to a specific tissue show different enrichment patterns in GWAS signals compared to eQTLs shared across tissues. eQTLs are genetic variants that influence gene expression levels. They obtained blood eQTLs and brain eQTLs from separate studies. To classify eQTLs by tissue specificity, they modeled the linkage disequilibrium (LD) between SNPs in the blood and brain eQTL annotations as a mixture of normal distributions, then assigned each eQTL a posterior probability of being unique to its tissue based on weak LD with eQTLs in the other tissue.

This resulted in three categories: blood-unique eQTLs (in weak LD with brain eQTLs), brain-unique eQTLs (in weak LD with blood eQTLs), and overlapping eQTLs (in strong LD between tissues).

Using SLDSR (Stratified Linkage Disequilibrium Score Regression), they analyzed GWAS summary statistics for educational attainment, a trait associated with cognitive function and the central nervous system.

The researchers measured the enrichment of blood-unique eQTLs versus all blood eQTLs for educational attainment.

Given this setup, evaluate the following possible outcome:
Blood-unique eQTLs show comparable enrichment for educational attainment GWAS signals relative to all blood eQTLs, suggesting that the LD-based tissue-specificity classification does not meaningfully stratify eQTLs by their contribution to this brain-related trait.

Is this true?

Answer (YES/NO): NO